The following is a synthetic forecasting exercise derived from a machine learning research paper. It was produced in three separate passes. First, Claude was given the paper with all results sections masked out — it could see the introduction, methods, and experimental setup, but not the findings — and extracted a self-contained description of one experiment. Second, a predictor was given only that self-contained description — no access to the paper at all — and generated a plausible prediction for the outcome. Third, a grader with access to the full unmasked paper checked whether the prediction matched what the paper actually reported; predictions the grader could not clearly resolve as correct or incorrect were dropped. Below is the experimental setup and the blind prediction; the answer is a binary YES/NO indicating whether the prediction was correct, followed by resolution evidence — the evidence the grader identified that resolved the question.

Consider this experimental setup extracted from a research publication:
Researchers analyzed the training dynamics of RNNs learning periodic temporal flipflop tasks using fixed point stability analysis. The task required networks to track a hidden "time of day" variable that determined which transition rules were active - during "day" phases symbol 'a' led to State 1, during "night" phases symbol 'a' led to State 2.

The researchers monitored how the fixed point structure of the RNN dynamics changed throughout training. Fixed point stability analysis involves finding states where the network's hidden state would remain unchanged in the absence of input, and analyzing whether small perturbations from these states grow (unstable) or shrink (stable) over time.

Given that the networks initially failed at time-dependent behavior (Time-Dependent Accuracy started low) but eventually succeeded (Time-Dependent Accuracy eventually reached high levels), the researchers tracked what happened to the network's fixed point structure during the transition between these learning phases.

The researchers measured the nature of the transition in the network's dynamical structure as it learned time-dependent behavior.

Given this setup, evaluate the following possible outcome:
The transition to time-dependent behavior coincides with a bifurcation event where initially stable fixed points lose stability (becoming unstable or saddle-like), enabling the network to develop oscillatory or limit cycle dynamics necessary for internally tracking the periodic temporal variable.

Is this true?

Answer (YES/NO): YES